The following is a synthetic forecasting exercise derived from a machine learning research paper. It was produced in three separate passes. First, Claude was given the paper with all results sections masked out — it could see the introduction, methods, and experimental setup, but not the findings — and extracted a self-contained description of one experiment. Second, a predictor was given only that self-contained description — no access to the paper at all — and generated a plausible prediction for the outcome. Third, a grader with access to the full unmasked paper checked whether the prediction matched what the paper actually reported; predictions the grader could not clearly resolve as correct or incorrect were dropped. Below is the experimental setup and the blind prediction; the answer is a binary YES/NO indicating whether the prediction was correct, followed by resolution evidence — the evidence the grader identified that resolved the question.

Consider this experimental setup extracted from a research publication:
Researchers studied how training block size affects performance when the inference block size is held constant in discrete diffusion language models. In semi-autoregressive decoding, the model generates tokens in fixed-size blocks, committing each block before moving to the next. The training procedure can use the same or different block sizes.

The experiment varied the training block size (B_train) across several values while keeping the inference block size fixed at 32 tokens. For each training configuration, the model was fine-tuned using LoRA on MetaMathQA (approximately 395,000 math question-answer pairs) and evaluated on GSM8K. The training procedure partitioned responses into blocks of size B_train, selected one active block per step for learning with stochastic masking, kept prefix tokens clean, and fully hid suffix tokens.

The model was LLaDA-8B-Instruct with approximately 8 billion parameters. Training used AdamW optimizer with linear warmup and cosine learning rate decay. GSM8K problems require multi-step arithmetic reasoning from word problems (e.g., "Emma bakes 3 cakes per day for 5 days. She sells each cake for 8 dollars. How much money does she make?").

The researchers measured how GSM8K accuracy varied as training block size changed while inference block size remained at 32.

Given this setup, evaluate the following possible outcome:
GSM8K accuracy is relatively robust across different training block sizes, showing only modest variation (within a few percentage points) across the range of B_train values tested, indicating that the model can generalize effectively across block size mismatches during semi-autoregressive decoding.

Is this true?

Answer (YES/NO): NO